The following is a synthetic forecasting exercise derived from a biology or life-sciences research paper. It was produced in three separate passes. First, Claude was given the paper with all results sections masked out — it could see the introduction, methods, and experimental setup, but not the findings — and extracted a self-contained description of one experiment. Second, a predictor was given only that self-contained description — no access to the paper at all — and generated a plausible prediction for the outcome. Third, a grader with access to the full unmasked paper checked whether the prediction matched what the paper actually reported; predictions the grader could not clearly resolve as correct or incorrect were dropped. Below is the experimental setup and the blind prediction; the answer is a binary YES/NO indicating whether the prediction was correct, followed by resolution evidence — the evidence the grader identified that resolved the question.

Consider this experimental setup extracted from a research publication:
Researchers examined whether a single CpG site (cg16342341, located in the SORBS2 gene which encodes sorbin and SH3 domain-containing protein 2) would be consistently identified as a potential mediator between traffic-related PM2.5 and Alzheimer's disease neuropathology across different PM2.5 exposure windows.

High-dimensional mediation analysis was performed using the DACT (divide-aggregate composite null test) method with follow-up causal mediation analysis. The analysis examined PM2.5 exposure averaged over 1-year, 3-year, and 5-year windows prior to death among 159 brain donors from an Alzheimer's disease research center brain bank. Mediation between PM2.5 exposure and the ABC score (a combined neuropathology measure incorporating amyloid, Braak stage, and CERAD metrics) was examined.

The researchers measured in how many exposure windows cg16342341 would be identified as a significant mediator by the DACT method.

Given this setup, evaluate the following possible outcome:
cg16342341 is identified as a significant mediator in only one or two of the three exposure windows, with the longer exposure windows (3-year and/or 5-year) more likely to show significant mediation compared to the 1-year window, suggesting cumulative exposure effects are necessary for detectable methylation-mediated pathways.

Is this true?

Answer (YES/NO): NO